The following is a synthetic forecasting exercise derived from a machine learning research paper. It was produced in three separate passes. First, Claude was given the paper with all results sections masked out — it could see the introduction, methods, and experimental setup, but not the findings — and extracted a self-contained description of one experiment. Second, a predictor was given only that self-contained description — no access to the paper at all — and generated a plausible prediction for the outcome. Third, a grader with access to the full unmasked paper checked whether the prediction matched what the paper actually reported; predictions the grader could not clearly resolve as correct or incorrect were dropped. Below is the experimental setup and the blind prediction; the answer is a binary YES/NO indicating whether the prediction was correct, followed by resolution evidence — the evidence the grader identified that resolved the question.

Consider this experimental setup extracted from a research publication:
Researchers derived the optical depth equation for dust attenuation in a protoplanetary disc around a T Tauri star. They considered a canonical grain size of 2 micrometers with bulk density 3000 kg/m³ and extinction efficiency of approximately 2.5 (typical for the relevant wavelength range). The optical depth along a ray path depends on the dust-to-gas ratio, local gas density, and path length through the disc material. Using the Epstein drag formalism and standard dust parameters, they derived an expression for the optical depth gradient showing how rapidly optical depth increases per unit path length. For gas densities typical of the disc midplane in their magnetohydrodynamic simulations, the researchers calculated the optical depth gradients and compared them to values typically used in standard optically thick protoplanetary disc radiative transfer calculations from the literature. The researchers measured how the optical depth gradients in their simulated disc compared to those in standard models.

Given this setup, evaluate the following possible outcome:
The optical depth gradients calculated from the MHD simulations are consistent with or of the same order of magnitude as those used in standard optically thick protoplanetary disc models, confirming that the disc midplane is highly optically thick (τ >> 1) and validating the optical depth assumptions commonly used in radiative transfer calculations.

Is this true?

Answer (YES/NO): NO